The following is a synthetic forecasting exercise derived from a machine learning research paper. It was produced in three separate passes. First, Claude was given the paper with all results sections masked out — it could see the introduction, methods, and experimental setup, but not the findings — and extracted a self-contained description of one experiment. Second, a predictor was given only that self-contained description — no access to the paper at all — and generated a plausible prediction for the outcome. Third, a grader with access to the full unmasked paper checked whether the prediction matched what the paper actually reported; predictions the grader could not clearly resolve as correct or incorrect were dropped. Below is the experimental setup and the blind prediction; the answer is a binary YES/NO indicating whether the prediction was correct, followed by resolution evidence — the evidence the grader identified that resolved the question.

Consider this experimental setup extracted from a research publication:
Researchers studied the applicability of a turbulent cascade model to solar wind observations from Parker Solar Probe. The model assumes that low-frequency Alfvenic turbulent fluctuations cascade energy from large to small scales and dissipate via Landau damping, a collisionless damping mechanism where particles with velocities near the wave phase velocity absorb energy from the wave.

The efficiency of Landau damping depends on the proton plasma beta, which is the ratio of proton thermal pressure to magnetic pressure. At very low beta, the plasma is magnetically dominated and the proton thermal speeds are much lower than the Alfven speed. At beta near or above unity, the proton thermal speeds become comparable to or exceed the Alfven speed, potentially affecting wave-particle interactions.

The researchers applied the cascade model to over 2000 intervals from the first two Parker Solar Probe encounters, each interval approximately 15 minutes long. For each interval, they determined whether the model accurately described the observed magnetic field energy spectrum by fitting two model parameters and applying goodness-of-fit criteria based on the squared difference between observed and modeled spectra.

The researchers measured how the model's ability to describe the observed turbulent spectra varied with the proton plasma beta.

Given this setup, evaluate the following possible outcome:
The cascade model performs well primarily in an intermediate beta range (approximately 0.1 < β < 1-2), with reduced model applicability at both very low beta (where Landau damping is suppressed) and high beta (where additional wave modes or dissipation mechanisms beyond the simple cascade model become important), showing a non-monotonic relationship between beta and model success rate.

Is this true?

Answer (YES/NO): NO